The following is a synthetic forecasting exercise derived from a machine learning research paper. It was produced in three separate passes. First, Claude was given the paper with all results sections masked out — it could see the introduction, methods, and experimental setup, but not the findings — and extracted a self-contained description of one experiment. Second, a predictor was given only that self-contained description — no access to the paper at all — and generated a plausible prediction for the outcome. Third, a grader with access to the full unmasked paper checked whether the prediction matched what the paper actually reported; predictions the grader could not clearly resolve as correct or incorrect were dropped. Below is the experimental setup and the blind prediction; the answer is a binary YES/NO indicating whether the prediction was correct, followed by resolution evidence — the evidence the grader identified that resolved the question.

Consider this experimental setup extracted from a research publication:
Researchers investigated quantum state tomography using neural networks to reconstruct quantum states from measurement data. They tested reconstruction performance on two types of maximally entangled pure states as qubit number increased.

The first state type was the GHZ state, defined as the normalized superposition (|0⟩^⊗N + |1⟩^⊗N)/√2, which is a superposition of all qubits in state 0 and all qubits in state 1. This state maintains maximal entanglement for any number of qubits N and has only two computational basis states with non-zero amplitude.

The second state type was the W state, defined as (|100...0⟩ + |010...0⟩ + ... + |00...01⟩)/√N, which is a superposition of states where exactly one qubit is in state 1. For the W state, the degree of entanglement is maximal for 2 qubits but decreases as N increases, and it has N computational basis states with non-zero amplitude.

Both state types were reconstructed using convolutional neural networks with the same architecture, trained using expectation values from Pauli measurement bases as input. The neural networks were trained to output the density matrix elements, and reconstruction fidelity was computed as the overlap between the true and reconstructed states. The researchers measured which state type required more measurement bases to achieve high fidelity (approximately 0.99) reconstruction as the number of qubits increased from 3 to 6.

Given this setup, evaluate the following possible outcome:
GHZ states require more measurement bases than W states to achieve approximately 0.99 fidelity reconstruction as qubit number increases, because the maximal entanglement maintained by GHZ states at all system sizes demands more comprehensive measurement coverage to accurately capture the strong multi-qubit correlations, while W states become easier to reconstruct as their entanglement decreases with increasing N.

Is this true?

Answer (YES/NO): NO